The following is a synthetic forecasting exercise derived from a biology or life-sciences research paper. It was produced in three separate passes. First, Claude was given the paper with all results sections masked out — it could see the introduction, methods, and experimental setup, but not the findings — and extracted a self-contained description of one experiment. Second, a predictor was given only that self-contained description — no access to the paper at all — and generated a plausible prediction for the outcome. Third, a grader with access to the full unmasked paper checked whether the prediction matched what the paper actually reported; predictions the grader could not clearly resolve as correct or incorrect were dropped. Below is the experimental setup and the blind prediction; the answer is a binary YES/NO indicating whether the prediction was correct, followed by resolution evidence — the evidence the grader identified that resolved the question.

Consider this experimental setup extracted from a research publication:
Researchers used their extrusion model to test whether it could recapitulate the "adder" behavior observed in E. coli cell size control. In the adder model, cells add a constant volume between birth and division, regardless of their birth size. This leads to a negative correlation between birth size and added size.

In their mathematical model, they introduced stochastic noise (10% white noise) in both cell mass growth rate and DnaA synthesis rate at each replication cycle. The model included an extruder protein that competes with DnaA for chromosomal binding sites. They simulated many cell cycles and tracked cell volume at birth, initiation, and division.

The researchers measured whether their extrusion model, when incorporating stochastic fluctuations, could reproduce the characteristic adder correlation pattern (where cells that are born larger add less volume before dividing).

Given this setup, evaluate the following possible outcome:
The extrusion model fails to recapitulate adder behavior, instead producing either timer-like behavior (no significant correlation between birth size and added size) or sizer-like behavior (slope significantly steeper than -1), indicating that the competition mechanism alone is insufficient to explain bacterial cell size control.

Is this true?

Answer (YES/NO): NO